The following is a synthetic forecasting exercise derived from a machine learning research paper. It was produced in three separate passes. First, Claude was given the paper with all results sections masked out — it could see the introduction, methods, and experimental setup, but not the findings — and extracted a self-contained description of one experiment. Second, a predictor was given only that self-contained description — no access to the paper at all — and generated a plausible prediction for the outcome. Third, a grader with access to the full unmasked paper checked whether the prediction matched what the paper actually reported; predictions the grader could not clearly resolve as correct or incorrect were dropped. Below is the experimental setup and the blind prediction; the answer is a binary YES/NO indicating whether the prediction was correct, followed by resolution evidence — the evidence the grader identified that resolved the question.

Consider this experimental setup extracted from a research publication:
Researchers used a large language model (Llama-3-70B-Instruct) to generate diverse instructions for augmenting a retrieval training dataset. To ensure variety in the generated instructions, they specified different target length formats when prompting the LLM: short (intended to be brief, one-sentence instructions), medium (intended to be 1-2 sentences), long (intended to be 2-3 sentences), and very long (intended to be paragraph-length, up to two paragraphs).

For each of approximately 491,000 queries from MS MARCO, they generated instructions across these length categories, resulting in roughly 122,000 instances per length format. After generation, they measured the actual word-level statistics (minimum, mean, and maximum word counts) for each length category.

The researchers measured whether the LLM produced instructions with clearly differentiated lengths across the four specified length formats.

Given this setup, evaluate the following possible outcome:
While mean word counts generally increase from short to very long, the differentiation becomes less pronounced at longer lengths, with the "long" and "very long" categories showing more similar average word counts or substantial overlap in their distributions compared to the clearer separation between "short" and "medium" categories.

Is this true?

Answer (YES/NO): NO